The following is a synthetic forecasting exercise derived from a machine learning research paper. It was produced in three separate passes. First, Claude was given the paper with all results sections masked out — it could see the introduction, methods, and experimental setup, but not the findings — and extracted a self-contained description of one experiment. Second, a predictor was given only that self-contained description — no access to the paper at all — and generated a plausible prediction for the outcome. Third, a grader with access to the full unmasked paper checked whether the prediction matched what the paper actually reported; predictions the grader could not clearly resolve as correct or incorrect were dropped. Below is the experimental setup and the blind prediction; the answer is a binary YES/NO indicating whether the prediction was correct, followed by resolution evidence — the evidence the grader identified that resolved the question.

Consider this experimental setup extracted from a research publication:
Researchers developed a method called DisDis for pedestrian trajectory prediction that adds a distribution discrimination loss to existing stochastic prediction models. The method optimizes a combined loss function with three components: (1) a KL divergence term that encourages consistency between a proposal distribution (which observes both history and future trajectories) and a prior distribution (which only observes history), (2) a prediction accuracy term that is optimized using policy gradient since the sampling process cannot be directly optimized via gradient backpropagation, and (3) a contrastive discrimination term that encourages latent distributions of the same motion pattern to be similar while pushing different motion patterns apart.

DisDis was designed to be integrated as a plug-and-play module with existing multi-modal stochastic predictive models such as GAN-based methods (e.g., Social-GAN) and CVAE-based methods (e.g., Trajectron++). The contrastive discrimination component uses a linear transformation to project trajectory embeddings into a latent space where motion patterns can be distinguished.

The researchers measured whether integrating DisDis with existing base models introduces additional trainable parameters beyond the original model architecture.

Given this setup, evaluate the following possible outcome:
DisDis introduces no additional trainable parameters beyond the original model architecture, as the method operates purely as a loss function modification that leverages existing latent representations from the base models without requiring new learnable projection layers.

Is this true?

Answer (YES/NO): YES